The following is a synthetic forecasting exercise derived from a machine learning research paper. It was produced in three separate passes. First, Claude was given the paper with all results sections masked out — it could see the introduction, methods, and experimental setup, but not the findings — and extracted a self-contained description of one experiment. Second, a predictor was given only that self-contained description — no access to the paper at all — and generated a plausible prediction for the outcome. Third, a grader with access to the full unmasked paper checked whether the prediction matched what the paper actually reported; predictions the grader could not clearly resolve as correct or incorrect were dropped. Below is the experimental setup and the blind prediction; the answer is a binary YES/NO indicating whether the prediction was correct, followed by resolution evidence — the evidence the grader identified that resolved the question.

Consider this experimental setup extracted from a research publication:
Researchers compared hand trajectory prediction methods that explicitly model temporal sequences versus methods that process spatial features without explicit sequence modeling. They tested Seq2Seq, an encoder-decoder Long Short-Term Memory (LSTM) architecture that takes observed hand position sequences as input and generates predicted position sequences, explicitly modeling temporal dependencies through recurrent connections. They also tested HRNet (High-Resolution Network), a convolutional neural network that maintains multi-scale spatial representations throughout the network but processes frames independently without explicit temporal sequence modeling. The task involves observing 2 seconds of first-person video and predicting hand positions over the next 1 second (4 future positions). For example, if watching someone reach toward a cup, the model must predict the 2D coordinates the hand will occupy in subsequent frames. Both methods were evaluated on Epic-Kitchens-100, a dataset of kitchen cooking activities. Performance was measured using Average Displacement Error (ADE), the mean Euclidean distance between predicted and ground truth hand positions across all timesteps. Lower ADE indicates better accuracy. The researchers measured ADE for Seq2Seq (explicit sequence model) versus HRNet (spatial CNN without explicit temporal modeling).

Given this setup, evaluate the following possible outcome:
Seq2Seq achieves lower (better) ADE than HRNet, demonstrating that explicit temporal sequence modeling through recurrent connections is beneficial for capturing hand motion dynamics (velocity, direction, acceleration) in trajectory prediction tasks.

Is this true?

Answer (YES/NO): NO